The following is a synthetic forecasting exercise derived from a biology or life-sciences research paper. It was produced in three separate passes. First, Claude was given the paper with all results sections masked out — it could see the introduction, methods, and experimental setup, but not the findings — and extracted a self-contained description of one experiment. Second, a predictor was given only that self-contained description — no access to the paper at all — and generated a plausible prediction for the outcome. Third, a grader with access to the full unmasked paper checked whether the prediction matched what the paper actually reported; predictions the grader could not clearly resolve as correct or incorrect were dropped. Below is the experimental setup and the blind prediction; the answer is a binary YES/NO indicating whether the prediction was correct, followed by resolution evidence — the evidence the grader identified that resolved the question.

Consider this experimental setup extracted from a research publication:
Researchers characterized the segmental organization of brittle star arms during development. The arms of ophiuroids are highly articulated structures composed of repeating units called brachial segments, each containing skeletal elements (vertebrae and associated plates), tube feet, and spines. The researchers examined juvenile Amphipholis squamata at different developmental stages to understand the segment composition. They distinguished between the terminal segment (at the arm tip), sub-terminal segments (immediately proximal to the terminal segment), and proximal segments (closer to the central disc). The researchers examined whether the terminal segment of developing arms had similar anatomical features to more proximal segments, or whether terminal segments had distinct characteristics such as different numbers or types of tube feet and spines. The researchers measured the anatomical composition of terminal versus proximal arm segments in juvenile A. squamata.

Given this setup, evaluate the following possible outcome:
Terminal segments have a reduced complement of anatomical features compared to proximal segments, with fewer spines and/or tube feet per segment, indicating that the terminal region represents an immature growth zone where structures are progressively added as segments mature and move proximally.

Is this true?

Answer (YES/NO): NO